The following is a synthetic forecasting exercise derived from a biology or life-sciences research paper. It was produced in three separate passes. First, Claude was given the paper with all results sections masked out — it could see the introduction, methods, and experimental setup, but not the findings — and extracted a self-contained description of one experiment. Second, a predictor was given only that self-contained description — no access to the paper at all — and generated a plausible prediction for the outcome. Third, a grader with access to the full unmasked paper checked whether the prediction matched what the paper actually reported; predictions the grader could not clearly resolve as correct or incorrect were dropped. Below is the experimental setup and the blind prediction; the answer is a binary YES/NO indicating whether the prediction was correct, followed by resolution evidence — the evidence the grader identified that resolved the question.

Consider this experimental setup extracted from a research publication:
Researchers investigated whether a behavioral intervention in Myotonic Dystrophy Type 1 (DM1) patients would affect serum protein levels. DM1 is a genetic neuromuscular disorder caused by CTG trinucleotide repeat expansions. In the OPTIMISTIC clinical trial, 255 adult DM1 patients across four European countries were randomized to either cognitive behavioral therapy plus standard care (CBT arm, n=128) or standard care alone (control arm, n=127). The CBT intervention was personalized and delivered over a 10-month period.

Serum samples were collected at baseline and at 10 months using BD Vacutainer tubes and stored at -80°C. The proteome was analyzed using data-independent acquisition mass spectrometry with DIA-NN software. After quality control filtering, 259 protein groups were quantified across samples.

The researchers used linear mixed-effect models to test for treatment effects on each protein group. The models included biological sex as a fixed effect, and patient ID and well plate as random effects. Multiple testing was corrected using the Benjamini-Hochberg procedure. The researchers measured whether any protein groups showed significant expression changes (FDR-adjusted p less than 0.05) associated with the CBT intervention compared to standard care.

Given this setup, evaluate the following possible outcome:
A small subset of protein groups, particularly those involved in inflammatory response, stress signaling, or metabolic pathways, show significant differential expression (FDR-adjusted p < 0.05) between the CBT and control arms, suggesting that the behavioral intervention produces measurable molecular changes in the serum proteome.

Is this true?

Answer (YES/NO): NO